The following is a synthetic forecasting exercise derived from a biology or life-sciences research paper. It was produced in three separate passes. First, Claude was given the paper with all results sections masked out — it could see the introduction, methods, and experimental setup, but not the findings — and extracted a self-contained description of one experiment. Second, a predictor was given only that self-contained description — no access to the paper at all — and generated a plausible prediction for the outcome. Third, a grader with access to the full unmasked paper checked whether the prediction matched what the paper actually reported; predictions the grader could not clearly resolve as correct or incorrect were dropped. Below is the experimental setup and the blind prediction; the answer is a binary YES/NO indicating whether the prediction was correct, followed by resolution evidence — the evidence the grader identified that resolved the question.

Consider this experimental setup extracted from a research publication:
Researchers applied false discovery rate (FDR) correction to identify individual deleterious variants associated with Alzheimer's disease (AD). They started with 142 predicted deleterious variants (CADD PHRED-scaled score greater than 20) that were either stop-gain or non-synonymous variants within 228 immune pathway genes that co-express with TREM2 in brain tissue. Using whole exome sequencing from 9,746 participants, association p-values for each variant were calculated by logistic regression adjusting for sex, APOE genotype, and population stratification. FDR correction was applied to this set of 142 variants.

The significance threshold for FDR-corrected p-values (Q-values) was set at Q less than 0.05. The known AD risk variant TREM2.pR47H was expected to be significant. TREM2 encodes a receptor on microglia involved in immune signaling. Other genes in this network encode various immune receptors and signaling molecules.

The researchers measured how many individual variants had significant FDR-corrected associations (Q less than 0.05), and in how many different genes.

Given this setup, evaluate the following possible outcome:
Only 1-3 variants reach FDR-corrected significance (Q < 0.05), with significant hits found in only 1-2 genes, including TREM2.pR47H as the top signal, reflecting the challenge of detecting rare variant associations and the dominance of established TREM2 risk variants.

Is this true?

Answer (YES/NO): NO